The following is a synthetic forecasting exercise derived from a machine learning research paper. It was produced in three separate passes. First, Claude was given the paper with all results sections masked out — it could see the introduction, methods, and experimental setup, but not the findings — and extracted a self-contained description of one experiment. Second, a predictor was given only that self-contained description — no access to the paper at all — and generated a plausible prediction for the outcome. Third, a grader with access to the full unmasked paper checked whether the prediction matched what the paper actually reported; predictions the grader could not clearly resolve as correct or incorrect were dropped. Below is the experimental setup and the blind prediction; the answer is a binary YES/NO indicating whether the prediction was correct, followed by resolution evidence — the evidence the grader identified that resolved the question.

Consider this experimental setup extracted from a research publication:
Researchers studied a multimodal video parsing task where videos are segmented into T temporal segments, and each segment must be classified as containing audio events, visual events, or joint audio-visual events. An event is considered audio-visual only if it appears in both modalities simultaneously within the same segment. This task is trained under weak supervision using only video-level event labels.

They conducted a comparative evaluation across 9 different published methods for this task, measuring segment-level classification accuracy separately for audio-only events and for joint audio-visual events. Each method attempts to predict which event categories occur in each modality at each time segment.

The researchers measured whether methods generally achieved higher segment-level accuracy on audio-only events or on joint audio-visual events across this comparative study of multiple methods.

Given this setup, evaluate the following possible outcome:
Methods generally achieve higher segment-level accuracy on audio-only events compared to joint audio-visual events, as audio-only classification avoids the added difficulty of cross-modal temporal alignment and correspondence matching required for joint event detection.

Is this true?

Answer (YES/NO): YES